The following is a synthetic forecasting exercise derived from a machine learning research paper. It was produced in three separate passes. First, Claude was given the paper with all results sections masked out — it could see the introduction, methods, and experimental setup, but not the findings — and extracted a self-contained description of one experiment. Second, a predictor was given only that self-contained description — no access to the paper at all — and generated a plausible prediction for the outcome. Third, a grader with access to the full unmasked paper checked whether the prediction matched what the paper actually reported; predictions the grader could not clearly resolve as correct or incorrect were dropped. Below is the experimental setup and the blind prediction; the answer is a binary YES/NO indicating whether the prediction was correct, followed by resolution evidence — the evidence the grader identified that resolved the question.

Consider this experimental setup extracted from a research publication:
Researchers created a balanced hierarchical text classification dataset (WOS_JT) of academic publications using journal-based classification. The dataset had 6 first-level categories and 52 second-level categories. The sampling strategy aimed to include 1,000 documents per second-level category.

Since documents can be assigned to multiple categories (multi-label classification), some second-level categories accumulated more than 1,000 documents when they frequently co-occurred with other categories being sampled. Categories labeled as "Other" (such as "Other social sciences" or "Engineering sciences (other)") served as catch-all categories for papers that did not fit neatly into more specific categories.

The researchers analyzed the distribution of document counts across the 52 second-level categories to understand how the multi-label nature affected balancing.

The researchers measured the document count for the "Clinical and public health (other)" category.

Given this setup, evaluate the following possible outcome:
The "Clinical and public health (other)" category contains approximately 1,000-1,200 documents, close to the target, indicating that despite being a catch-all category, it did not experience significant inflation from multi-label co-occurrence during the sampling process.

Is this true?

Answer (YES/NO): NO